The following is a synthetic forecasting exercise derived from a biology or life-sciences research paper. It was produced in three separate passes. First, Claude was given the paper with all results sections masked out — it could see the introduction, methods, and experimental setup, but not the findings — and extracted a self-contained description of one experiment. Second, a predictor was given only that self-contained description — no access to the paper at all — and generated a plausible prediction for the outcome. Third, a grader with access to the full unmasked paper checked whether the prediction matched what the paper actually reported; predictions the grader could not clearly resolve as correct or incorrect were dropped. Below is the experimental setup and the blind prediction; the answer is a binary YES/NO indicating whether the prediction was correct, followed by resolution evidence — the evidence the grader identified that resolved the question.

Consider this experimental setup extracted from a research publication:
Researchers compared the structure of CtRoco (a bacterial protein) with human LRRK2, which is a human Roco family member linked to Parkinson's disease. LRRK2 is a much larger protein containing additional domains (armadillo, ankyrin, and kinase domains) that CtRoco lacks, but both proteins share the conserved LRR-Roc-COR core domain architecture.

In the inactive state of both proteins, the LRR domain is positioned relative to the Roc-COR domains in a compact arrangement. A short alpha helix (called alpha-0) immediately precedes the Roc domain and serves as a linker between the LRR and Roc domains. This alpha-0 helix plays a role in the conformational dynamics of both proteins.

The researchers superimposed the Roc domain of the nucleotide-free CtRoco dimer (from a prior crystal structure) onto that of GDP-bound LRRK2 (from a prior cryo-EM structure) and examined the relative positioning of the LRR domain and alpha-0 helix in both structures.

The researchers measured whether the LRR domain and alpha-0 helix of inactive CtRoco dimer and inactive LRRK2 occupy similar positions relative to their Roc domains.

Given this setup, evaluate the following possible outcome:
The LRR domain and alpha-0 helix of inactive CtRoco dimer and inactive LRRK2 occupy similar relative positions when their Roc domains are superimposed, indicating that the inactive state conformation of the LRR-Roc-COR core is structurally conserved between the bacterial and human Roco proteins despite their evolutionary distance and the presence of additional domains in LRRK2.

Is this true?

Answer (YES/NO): YES